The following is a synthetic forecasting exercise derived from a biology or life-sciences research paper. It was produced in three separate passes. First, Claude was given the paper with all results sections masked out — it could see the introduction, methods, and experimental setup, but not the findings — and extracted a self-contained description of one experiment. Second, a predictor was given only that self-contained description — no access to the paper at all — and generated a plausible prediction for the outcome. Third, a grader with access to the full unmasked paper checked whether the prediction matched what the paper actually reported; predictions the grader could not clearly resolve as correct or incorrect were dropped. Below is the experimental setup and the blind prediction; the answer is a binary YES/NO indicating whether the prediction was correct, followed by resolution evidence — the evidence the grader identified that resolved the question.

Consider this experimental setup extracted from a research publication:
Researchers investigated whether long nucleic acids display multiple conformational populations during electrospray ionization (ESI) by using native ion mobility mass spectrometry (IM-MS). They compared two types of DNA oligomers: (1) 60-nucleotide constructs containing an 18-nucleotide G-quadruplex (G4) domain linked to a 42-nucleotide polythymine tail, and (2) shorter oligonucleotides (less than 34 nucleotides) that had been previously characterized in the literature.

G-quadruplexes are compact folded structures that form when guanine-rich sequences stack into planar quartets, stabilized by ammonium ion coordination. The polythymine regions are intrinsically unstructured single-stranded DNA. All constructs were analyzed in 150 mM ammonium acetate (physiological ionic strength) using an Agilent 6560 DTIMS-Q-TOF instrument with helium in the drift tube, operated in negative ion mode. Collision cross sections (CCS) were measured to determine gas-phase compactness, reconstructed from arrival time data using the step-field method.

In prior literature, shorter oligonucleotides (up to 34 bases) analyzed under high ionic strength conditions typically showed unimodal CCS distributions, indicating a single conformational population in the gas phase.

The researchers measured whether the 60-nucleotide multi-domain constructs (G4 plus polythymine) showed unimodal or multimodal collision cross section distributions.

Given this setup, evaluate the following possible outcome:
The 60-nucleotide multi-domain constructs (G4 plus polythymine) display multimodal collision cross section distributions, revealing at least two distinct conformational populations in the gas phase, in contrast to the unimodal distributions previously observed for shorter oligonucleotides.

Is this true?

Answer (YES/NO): YES